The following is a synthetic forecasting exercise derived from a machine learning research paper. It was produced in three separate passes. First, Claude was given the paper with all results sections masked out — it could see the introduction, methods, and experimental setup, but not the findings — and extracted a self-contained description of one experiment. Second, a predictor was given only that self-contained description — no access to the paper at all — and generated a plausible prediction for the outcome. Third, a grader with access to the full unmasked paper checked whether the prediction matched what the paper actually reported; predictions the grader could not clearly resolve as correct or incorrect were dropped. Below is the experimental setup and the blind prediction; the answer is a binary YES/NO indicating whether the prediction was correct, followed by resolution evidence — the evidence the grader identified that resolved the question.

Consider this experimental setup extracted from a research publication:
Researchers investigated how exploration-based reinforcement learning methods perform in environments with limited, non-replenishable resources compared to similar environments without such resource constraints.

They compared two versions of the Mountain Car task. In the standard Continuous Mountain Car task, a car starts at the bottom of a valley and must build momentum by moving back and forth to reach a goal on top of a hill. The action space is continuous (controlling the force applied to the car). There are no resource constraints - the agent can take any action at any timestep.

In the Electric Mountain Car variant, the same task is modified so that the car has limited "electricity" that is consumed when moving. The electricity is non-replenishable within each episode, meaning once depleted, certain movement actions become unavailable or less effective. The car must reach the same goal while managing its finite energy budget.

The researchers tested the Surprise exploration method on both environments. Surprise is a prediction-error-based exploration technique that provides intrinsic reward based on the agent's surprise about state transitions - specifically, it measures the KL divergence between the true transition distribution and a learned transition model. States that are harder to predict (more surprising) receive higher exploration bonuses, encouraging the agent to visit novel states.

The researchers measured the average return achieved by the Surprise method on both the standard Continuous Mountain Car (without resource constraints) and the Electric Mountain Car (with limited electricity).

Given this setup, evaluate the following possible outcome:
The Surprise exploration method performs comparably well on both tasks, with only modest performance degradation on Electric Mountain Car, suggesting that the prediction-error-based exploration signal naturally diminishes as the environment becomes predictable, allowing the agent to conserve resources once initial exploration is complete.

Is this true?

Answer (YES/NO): NO